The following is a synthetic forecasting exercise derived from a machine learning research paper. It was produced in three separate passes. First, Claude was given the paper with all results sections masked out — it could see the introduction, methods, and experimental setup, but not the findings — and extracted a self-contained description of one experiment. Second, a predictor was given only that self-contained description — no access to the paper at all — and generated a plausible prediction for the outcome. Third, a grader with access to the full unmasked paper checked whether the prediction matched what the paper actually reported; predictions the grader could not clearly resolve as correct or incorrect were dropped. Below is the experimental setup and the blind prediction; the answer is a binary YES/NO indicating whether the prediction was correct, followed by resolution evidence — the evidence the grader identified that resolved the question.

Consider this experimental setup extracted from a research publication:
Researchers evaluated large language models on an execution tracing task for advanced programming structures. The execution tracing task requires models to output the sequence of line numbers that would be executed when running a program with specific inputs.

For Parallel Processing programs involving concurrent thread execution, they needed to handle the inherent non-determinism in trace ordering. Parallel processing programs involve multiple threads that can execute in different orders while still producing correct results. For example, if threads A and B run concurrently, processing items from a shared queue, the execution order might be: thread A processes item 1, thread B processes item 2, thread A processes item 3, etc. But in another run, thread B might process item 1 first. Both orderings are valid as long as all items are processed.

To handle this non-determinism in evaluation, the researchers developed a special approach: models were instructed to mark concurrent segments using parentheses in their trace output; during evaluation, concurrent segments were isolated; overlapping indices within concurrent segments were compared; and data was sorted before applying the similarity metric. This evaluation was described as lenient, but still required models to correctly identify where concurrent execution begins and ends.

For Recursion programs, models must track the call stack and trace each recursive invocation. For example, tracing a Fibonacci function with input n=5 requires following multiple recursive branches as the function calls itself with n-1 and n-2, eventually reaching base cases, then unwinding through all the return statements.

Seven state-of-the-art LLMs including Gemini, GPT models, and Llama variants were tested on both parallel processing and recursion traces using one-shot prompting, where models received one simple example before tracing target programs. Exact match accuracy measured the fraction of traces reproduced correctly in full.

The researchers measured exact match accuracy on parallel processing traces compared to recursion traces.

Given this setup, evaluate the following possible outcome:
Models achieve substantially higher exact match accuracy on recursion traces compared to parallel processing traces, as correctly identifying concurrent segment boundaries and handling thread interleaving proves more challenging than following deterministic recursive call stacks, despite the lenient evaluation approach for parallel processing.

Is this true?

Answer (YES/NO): YES